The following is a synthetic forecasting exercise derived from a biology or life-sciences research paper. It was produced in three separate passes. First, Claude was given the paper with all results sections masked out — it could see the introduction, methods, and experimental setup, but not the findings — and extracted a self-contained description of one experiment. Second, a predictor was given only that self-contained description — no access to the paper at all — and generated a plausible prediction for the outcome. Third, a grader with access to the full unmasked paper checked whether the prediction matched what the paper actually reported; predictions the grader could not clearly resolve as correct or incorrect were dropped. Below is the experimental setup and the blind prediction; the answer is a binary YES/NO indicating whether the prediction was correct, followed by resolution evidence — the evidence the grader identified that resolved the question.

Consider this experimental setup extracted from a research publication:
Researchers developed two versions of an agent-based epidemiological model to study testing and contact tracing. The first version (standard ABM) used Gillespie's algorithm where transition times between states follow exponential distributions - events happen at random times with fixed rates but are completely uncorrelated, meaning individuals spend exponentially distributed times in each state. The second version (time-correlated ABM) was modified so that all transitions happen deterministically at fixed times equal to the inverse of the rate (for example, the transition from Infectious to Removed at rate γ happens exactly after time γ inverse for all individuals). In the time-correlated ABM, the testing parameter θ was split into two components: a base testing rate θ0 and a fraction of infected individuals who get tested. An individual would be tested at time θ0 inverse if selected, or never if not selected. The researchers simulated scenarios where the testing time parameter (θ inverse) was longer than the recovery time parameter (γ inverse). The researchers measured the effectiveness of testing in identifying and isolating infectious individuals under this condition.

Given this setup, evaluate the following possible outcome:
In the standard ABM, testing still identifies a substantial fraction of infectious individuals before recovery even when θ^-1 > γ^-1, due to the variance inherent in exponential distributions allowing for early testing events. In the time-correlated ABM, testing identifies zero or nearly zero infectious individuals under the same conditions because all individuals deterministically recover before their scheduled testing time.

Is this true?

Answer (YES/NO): YES